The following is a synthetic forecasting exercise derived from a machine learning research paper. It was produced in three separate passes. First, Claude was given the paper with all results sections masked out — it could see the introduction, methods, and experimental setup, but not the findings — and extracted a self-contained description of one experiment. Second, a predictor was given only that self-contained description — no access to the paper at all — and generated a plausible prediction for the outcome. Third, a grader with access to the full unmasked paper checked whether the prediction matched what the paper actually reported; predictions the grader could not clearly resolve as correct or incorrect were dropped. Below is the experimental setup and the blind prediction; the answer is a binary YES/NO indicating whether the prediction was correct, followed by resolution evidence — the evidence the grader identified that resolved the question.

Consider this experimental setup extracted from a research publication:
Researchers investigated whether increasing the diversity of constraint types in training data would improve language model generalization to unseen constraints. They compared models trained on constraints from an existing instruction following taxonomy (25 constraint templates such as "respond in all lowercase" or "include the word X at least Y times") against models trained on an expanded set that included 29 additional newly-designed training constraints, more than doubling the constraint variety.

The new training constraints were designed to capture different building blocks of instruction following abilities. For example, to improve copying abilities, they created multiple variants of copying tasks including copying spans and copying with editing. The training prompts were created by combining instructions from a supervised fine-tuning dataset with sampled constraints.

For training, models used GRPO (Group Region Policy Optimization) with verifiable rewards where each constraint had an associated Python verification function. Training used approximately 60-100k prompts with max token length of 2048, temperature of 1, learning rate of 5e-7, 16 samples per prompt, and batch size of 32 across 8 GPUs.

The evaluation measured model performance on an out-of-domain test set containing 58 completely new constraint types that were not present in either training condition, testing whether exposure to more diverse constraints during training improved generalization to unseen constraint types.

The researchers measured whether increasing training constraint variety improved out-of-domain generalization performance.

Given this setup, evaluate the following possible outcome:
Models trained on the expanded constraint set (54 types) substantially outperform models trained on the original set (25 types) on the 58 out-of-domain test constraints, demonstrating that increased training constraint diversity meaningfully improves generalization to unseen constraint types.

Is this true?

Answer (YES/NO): NO